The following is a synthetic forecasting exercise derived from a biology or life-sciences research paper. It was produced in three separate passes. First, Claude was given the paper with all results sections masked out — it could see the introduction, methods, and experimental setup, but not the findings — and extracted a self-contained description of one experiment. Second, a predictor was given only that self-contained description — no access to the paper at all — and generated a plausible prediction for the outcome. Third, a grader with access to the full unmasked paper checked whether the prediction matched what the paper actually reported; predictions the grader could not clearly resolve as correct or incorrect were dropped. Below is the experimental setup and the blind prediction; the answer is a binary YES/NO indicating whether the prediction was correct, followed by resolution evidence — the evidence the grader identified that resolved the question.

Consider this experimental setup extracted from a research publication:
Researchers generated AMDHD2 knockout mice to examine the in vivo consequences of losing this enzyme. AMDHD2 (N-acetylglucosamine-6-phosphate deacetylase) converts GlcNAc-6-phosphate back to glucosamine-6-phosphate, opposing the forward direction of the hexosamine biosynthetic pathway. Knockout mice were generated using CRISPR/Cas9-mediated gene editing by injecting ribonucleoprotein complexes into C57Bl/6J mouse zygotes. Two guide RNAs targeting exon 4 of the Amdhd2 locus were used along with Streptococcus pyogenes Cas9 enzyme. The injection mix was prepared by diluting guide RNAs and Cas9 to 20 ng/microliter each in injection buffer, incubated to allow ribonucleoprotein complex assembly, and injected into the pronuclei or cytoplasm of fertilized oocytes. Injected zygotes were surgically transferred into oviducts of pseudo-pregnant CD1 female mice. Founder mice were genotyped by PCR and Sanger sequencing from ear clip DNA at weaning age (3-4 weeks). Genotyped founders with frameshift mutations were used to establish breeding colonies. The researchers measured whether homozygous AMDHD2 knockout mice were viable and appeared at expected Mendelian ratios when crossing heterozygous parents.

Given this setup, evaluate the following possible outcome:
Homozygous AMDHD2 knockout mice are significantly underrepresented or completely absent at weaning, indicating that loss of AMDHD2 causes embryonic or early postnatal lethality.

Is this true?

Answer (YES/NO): YES